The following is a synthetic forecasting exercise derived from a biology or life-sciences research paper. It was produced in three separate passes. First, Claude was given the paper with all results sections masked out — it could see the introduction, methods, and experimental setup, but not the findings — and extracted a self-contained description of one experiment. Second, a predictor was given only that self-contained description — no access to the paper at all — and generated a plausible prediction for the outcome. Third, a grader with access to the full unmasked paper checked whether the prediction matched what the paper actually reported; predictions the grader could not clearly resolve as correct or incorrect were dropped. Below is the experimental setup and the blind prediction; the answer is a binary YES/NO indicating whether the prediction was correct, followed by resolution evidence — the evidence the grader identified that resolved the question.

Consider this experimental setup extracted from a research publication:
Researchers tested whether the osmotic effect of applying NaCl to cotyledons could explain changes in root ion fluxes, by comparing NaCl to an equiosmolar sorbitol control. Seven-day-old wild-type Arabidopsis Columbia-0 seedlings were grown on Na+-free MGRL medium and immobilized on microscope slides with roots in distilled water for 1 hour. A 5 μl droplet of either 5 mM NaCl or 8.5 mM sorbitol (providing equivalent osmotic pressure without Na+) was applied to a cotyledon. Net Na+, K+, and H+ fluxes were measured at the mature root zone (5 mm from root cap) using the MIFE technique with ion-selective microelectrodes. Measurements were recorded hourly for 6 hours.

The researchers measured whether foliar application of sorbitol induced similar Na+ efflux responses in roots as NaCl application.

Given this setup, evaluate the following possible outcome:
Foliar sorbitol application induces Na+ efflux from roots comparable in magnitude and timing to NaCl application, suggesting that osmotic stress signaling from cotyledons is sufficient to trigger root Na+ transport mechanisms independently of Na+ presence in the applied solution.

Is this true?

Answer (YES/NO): NO